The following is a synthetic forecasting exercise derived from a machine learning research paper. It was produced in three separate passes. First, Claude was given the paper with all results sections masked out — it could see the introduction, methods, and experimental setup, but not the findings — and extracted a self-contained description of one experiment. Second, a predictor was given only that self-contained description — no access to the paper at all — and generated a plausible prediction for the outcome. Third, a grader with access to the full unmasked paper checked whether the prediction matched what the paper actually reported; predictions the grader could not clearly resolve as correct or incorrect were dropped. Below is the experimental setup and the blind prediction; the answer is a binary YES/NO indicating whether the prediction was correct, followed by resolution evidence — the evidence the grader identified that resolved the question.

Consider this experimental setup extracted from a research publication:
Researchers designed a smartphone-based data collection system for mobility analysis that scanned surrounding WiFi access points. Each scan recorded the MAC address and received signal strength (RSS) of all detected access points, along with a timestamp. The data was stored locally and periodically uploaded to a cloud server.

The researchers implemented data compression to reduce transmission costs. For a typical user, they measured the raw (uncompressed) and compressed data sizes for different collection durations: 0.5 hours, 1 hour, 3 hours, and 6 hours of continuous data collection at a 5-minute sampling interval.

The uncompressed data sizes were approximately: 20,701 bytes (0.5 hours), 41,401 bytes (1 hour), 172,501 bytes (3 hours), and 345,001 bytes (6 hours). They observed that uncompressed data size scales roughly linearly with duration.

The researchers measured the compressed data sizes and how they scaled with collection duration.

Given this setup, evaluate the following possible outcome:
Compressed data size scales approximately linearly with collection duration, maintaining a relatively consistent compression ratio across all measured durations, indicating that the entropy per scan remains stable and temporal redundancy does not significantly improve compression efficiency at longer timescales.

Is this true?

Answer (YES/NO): NO